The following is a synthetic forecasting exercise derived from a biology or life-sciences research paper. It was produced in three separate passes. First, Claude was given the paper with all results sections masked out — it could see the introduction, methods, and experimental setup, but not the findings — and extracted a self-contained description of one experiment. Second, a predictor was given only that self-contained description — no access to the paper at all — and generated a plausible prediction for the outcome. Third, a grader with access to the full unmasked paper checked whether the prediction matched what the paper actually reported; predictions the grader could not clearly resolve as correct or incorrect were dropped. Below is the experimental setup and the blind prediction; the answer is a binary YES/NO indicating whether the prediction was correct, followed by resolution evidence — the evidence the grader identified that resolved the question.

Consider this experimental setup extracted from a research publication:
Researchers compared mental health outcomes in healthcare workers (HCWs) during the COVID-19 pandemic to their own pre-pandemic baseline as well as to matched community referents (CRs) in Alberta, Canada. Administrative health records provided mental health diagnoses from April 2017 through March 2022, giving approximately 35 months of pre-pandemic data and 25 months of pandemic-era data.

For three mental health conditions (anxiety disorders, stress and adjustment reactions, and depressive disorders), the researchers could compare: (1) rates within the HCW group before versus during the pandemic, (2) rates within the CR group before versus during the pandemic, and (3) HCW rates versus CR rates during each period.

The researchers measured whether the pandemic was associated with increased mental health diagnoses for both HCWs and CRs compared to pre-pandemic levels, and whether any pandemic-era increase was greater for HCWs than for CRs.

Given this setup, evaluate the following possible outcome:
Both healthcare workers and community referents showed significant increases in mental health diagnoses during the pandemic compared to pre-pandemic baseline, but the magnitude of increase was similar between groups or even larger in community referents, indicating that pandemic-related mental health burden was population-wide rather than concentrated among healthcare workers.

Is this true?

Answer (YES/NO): NO